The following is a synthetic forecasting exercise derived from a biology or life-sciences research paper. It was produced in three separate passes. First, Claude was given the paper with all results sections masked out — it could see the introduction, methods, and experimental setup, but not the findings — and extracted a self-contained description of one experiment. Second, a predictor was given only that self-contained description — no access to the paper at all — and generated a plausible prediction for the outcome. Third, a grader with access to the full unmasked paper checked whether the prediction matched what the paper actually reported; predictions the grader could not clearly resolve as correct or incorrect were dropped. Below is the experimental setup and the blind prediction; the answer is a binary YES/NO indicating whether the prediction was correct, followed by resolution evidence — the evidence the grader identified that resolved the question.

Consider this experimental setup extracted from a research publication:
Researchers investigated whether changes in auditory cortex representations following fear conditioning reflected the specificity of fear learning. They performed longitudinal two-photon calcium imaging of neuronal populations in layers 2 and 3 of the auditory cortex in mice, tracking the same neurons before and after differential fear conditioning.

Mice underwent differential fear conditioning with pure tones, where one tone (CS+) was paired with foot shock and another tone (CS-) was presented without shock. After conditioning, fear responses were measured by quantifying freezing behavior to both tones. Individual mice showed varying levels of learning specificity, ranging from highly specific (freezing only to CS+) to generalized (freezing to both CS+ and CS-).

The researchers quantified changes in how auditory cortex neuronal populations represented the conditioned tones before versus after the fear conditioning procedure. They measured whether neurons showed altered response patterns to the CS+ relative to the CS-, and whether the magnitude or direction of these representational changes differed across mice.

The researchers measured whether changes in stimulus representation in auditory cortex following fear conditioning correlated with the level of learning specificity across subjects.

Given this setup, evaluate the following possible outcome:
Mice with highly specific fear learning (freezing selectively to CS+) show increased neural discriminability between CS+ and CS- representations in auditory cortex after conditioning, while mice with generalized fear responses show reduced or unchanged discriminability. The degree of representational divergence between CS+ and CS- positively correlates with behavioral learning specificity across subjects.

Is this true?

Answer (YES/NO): NO